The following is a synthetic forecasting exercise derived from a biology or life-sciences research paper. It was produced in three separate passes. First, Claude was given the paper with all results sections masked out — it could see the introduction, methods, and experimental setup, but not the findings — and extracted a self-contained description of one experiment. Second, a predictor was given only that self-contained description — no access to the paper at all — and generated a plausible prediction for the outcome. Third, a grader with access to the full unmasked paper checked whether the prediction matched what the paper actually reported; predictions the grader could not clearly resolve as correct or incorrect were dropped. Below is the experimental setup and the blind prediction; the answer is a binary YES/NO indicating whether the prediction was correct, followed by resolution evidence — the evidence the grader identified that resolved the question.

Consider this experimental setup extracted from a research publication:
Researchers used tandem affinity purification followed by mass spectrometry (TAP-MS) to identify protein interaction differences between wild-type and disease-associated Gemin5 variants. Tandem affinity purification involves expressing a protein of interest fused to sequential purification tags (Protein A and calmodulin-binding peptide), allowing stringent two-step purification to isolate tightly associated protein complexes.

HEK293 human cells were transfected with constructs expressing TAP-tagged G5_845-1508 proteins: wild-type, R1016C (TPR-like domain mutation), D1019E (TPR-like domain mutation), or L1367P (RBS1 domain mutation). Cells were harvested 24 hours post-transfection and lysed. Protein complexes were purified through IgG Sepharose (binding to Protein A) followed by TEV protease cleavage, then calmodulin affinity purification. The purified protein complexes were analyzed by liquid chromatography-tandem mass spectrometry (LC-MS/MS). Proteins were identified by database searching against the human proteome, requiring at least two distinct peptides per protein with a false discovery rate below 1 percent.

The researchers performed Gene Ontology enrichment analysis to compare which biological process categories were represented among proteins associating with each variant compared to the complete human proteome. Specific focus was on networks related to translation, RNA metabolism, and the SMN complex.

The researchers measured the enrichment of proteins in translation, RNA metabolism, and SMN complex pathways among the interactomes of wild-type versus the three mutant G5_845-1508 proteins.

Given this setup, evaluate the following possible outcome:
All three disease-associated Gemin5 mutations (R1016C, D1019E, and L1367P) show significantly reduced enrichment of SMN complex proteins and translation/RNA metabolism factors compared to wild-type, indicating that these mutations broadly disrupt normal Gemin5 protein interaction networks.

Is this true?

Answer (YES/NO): NO